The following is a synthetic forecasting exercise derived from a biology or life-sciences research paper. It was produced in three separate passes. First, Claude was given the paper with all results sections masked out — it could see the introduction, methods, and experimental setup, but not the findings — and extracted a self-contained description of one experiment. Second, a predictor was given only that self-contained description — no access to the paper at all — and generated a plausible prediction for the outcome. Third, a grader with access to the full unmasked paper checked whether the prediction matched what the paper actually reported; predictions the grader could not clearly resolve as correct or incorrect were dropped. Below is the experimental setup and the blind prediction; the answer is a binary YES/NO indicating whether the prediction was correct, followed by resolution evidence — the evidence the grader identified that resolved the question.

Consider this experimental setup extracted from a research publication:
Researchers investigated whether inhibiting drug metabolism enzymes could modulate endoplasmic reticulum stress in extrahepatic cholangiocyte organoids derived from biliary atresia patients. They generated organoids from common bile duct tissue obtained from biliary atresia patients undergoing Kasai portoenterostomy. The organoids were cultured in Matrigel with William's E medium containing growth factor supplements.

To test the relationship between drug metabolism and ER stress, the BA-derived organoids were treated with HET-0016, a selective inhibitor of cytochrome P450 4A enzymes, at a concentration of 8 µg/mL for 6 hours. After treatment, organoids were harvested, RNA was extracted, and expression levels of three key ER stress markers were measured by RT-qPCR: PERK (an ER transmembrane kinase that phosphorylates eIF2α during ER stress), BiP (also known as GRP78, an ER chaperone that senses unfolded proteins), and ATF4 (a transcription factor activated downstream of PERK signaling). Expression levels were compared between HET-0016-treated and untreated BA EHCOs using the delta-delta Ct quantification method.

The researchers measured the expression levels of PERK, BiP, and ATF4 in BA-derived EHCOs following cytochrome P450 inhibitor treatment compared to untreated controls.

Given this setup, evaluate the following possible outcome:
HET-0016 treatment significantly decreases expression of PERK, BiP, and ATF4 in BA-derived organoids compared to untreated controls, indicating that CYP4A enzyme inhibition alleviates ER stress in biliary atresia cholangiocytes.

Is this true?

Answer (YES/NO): YES